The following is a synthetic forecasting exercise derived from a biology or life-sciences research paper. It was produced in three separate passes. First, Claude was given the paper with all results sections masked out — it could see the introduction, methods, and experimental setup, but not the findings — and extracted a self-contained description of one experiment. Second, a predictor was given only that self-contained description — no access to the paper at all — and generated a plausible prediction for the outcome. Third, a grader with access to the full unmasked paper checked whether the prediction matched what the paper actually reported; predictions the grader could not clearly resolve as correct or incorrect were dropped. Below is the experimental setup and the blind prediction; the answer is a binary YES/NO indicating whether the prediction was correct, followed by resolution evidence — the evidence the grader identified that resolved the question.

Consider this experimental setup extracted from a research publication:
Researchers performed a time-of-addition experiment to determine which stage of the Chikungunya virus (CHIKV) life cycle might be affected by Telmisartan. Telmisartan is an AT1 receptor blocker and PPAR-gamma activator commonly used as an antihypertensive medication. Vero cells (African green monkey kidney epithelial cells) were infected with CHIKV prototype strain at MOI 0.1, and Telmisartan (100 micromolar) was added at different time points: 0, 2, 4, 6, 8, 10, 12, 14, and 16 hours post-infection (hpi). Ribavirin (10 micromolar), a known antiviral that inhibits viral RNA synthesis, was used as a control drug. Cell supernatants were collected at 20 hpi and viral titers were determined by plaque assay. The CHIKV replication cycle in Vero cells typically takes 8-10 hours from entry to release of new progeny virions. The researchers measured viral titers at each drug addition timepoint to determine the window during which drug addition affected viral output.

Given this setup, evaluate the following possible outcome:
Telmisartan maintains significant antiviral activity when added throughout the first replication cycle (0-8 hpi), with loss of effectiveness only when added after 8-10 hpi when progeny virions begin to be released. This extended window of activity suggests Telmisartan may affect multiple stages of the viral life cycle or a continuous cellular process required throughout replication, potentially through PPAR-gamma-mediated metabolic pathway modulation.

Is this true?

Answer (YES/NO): NO